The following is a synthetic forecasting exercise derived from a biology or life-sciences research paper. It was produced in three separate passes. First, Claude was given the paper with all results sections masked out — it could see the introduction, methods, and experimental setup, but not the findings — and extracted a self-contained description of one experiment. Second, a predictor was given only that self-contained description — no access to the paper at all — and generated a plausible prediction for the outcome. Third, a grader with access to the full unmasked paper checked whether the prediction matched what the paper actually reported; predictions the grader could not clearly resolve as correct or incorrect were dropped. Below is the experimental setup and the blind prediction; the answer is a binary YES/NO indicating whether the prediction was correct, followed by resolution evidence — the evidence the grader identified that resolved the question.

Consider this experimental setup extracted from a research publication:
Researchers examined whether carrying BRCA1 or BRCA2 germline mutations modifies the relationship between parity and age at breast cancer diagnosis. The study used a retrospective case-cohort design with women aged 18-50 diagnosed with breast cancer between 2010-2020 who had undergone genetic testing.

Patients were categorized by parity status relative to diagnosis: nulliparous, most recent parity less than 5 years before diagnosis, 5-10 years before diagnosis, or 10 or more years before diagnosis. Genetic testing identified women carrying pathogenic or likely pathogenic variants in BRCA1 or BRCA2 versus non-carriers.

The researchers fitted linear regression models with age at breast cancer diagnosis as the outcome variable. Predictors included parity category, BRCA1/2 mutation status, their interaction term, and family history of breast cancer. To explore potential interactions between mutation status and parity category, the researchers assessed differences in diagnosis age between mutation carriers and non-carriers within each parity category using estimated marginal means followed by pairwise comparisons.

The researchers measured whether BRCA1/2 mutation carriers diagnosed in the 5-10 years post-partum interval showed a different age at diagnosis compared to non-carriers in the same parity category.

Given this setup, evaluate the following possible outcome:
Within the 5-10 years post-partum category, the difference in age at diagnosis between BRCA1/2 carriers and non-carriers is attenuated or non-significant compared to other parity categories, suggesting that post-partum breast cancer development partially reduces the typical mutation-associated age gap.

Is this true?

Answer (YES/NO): YES